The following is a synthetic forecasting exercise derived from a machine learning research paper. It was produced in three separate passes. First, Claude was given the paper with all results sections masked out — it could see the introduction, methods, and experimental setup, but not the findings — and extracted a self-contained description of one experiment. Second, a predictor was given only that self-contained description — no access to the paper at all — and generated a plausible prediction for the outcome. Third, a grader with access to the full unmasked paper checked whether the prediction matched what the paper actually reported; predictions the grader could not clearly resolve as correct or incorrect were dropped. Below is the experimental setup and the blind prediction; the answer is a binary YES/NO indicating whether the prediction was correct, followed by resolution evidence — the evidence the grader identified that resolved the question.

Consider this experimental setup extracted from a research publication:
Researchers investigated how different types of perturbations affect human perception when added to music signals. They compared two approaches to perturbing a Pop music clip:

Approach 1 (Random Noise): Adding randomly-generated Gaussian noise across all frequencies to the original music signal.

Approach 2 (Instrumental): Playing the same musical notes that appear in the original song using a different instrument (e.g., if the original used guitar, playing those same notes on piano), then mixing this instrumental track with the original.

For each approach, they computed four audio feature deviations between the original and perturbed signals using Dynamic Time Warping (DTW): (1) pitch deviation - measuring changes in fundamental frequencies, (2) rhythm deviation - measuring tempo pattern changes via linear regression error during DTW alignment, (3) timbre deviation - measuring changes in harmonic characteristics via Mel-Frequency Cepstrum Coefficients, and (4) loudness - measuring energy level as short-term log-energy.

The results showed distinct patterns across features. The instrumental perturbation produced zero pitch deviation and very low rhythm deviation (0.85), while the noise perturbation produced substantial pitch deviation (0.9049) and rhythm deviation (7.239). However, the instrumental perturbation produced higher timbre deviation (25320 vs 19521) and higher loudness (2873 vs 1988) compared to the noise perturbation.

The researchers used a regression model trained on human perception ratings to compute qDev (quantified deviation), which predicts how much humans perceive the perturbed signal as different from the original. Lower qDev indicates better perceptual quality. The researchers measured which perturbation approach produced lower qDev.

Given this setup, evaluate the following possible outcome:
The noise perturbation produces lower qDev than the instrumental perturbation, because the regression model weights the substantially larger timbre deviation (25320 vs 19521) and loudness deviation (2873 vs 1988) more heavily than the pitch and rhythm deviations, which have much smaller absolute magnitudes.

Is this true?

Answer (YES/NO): NO